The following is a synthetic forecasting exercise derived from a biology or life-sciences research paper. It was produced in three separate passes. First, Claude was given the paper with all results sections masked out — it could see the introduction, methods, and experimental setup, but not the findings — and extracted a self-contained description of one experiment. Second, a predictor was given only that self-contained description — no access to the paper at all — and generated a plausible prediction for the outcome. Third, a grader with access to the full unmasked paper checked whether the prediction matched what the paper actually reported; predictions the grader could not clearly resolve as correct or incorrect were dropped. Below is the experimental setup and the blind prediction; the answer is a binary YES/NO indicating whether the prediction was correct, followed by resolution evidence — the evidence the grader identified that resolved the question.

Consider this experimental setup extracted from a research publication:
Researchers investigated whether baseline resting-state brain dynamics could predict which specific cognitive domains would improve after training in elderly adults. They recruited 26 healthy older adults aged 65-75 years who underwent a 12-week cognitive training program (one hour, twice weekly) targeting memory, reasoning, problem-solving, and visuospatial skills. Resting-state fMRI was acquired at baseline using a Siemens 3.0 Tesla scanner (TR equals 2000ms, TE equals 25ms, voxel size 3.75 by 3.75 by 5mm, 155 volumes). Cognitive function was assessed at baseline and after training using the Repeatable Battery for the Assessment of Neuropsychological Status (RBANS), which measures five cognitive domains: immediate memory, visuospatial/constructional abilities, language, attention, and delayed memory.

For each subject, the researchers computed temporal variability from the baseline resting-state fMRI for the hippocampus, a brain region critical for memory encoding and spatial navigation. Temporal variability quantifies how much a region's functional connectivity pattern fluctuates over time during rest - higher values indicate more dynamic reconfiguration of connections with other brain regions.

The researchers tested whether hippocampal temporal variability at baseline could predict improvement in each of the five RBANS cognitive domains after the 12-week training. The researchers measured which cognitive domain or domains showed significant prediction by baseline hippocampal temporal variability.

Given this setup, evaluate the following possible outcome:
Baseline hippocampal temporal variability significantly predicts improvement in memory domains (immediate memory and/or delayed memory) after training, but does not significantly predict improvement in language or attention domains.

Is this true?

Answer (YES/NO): NO